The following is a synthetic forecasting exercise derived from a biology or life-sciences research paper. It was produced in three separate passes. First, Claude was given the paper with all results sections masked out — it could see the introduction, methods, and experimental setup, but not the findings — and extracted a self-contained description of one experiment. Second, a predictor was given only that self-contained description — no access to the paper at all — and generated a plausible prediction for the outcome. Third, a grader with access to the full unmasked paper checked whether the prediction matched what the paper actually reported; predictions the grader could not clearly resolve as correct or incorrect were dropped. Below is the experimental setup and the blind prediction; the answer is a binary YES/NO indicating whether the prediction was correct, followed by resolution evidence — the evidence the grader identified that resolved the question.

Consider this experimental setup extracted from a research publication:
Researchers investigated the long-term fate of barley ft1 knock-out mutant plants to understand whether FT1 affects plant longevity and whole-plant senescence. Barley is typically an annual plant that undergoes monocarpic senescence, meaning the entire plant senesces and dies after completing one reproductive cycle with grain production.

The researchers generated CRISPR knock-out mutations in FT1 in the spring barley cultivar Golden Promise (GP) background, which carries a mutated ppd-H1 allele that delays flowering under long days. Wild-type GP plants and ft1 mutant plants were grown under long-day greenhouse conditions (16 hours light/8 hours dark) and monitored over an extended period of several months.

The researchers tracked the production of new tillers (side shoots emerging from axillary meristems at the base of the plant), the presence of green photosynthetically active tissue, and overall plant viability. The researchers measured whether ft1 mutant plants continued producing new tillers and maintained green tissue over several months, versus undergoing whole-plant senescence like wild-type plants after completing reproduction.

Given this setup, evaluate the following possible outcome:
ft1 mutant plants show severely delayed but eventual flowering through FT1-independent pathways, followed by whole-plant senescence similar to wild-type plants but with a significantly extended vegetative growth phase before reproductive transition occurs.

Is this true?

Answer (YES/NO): NO